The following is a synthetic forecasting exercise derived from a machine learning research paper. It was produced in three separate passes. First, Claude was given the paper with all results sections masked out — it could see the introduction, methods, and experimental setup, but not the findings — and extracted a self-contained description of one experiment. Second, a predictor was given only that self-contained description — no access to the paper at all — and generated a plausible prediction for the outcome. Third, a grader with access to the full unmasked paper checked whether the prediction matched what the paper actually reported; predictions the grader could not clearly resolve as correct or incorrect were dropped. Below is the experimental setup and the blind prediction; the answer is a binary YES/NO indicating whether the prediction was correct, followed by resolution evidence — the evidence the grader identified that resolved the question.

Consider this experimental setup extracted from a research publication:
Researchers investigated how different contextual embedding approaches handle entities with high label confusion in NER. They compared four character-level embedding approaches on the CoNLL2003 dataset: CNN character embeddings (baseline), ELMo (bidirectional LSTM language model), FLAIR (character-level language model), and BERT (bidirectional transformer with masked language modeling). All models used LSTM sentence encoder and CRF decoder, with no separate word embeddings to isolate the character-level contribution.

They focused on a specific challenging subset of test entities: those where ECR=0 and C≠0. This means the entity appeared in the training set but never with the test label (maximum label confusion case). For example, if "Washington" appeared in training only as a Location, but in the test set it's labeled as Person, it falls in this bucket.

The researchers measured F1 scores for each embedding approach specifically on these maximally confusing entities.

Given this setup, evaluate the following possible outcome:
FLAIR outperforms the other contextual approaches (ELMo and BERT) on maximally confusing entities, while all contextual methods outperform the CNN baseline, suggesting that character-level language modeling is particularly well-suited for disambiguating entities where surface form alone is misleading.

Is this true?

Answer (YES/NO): NO